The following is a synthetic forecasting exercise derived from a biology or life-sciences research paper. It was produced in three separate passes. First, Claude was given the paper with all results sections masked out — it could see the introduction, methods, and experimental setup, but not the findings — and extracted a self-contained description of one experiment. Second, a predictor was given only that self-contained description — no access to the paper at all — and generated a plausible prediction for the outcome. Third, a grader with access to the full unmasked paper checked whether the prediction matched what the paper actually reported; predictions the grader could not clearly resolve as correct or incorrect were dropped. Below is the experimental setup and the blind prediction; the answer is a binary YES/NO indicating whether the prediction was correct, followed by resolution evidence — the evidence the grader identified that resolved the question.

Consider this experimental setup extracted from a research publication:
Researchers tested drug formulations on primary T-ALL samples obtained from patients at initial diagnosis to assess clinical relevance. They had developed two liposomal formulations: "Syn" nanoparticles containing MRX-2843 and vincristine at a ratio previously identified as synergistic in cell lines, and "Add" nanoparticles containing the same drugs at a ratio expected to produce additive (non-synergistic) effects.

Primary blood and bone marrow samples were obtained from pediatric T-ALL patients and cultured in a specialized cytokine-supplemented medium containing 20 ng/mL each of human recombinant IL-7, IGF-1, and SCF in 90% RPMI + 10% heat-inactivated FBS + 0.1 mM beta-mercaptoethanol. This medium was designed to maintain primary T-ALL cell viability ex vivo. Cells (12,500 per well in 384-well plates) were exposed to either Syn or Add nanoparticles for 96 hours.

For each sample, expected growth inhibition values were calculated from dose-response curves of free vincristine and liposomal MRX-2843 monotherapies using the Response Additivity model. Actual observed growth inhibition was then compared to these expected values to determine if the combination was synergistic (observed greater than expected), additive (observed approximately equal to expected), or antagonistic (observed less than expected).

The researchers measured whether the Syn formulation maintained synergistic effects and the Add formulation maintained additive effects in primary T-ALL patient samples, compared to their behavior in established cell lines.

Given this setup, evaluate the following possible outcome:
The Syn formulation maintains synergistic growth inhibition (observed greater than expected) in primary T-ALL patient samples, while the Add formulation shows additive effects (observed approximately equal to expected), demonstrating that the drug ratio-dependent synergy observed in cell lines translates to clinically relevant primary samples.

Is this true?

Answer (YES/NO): YES